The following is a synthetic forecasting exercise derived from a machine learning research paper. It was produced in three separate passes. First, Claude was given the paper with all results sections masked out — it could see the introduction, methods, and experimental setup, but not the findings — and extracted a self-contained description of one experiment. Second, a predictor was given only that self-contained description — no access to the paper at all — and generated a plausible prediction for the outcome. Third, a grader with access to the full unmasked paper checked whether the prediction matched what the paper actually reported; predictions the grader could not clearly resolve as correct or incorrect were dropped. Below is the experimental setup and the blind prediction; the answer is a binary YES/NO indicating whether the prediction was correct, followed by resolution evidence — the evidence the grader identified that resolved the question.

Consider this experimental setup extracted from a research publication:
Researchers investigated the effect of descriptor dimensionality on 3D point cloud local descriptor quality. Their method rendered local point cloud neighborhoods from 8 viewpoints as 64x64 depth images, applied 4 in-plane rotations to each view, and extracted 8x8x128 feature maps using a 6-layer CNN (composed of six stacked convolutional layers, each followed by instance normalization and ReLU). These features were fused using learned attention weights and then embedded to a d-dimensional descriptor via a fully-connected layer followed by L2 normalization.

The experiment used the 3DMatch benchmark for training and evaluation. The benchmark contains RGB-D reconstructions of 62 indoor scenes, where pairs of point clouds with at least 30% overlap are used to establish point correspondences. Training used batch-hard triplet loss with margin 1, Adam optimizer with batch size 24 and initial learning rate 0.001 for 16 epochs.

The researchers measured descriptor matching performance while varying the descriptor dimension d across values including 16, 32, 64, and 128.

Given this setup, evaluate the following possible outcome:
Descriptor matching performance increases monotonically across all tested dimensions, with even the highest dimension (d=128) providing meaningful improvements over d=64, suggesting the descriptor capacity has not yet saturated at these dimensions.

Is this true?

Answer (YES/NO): NO